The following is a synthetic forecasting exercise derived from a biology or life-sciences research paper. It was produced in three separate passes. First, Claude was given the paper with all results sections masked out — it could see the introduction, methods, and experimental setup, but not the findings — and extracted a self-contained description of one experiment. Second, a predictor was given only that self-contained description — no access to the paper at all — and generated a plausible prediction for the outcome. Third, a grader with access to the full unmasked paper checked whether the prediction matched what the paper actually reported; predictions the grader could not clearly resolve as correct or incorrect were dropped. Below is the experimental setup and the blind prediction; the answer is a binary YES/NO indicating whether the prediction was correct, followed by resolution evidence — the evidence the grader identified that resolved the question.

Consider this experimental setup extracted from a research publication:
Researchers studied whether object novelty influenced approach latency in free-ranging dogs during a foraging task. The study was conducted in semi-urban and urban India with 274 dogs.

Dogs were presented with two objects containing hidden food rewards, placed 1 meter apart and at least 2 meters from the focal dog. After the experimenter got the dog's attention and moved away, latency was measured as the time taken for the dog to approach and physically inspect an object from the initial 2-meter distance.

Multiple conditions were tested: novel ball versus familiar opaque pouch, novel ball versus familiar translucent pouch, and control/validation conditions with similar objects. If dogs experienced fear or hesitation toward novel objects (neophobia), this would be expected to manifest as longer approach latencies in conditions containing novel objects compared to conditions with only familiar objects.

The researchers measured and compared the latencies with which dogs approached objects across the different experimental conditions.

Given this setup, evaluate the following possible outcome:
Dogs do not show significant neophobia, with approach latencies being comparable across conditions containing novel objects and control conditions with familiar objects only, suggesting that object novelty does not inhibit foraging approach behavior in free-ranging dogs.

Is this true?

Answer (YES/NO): YES